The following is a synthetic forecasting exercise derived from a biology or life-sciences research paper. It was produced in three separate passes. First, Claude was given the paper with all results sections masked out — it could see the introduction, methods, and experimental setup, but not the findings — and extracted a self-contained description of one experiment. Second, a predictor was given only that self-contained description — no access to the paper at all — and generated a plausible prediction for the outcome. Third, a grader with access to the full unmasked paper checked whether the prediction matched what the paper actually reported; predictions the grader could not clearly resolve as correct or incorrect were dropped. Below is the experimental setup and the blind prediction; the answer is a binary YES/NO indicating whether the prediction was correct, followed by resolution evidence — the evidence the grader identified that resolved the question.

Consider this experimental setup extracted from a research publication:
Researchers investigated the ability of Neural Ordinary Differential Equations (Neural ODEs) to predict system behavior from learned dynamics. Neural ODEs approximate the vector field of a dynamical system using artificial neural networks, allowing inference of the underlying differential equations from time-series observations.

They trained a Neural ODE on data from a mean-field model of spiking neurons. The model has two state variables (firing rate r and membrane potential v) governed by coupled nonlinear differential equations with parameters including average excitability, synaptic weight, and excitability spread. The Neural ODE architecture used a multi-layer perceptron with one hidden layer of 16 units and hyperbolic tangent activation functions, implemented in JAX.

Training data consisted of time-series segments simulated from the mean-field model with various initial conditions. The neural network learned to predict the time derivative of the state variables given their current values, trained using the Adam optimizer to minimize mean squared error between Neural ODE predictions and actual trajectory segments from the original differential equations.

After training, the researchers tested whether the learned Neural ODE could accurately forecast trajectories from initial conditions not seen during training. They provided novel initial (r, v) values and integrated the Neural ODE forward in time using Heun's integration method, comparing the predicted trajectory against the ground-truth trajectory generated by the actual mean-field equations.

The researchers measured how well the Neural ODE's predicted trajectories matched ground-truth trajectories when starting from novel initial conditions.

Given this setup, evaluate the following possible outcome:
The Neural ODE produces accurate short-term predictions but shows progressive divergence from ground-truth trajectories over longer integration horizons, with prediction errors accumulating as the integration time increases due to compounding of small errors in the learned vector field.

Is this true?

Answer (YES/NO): NO